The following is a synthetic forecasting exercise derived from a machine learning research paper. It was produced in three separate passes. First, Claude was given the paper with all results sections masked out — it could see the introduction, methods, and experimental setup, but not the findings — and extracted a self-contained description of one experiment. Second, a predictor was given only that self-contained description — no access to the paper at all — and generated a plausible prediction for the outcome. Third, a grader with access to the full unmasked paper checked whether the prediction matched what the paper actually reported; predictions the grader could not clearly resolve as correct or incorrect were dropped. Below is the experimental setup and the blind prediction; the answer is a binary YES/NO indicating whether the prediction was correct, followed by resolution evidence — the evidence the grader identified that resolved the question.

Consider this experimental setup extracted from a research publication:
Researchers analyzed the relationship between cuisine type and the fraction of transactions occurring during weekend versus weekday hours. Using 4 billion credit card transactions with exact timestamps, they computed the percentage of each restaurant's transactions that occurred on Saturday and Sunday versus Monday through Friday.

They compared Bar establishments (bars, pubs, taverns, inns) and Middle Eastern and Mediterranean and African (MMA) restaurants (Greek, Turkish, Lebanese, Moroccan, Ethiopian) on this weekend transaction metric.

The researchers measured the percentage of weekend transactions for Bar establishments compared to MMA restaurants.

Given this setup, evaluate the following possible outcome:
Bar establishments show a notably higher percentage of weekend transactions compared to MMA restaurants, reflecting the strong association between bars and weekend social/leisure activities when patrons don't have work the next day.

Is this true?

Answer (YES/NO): YES